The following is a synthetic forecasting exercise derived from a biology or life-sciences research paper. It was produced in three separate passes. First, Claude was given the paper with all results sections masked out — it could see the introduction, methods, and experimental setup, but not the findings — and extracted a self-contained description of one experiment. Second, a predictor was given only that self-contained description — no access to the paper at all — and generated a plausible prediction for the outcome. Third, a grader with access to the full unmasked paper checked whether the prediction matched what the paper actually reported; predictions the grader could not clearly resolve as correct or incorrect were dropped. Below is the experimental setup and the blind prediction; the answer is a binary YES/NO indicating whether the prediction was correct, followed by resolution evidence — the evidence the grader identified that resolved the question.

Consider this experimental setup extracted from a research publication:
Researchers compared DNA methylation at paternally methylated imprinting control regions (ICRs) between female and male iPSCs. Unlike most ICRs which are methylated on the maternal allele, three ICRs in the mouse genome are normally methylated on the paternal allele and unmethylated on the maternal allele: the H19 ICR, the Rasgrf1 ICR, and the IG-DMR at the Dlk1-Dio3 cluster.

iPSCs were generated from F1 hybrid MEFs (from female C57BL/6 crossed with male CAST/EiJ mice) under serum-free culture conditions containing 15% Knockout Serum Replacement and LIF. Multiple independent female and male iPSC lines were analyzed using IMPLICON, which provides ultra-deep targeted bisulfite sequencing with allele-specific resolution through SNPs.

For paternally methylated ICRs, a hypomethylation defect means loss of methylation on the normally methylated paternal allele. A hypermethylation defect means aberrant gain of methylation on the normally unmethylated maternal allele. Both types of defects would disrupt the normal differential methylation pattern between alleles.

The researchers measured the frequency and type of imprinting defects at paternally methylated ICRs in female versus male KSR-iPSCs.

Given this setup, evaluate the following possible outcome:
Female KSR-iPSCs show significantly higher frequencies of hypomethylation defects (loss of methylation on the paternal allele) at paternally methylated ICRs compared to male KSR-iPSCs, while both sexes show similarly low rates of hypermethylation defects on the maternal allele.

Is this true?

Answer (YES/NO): YES